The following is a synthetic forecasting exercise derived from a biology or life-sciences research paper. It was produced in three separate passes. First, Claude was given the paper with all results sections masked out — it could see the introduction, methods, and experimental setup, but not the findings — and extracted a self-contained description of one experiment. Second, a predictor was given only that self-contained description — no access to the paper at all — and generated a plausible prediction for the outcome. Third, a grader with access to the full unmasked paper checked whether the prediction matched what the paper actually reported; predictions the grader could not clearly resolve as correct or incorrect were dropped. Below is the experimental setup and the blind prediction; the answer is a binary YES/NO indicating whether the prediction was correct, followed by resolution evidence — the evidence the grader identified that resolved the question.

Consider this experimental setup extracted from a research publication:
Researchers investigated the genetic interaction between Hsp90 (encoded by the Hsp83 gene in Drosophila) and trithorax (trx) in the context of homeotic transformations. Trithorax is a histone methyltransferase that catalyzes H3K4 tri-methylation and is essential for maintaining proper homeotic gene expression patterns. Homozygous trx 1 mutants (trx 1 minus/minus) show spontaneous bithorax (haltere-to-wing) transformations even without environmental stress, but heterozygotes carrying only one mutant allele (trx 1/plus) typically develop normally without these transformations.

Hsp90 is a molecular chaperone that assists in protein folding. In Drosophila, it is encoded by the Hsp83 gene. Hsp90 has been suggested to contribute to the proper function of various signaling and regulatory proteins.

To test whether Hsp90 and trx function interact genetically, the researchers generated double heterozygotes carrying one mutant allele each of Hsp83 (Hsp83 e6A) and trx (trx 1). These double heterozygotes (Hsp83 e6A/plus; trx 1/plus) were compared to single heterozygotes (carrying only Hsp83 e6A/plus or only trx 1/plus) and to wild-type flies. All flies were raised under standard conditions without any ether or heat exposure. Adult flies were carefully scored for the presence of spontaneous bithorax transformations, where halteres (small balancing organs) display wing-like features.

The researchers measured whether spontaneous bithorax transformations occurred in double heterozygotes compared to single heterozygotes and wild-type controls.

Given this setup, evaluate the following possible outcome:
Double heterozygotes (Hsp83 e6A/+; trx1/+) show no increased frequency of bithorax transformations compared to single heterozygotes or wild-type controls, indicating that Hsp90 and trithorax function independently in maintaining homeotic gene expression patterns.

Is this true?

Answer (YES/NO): NO